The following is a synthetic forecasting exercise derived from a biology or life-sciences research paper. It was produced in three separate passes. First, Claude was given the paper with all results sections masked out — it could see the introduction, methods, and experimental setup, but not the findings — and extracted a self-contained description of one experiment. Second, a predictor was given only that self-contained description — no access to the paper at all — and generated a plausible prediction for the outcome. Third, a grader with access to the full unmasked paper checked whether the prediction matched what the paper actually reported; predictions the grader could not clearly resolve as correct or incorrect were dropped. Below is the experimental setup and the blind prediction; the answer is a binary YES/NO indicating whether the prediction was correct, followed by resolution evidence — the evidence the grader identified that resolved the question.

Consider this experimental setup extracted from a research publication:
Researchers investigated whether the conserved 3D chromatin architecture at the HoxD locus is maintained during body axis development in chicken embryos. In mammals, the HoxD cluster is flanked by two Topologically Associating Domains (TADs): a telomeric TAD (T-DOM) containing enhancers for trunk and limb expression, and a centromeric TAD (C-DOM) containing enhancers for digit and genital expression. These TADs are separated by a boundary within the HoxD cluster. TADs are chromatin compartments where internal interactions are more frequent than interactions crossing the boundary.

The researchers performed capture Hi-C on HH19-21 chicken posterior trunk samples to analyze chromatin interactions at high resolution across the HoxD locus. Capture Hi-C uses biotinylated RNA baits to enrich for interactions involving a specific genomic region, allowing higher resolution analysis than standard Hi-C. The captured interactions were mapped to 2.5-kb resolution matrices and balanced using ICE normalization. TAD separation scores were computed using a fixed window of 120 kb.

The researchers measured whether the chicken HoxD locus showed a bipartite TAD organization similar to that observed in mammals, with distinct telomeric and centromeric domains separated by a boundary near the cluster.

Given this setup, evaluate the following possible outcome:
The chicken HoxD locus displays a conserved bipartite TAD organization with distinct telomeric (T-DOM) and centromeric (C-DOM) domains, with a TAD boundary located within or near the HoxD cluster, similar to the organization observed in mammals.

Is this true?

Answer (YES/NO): YES